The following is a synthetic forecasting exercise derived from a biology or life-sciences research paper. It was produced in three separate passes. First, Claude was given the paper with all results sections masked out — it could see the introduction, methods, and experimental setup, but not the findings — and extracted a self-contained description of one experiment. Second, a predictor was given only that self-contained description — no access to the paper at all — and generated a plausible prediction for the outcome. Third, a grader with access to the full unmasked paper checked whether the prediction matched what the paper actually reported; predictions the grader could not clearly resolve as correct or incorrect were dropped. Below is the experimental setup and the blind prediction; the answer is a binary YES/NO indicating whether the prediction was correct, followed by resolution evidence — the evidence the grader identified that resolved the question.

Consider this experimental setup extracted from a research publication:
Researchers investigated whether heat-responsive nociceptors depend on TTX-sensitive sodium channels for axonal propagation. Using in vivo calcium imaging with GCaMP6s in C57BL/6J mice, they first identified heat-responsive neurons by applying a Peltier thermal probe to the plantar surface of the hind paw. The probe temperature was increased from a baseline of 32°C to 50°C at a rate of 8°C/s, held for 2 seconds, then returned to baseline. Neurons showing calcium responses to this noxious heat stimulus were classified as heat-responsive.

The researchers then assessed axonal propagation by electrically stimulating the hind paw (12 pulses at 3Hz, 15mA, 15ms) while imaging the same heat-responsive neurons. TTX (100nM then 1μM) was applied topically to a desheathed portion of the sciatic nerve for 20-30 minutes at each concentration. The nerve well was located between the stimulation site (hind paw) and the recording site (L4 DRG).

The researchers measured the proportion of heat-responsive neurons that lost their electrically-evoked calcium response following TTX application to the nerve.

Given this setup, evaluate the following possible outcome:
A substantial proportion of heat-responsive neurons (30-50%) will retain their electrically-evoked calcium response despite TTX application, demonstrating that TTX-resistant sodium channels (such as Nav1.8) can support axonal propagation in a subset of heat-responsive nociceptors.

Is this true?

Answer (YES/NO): YES